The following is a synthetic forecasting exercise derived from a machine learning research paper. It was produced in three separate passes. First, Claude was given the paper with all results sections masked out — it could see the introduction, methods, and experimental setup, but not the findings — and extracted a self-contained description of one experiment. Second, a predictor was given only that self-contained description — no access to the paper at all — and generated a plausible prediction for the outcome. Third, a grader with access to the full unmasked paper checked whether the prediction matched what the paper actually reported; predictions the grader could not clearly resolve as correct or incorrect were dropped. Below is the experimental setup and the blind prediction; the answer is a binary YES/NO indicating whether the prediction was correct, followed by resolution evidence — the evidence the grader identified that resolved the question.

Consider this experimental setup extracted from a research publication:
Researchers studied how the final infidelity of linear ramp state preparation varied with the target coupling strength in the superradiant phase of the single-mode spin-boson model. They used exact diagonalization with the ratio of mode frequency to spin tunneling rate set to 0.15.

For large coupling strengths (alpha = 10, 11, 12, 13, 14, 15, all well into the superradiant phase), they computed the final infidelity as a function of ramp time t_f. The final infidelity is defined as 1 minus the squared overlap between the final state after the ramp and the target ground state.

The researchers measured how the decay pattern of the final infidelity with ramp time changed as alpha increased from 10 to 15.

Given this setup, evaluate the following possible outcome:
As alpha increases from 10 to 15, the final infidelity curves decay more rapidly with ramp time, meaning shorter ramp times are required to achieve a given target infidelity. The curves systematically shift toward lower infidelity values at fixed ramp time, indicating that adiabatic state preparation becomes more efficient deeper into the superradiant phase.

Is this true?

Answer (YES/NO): NO